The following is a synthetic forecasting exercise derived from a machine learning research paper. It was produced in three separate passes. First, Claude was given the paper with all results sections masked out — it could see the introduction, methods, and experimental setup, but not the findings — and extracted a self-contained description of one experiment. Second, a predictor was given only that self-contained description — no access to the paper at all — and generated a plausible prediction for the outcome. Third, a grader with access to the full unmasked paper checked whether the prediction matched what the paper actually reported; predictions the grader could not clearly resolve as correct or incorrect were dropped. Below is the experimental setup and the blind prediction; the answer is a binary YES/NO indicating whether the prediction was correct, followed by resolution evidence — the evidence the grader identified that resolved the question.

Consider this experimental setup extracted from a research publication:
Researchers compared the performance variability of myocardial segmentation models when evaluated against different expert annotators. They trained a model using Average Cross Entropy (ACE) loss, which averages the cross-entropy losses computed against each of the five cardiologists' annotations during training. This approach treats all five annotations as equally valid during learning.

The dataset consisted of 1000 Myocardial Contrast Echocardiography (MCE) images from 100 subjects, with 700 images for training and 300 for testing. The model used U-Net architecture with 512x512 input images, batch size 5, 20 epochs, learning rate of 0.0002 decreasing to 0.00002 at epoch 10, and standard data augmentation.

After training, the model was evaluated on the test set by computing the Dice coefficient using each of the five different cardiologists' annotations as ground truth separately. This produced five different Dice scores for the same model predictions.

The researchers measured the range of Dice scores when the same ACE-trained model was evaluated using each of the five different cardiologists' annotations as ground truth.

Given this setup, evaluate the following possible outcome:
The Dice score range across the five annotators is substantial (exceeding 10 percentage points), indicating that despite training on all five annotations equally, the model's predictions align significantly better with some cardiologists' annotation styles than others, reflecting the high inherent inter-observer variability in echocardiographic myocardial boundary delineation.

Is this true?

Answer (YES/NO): NO